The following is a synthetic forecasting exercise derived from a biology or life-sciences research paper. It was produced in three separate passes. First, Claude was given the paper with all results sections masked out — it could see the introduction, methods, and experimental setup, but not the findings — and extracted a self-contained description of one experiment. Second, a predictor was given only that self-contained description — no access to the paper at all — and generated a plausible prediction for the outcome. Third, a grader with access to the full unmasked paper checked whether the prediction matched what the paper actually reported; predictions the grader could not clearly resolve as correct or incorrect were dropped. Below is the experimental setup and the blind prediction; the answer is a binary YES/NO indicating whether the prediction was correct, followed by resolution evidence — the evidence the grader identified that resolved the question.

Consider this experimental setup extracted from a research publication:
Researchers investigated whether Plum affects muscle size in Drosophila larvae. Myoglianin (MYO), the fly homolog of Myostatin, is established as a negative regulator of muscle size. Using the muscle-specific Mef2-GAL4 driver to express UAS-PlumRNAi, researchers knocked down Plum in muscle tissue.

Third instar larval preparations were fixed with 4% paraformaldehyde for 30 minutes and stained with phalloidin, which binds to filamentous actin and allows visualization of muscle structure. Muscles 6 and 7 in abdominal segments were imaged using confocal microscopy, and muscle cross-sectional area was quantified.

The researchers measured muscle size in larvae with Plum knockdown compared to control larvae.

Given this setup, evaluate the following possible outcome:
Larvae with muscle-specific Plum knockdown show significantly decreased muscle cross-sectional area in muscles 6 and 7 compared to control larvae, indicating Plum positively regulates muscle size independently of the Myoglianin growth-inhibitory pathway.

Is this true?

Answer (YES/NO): NO